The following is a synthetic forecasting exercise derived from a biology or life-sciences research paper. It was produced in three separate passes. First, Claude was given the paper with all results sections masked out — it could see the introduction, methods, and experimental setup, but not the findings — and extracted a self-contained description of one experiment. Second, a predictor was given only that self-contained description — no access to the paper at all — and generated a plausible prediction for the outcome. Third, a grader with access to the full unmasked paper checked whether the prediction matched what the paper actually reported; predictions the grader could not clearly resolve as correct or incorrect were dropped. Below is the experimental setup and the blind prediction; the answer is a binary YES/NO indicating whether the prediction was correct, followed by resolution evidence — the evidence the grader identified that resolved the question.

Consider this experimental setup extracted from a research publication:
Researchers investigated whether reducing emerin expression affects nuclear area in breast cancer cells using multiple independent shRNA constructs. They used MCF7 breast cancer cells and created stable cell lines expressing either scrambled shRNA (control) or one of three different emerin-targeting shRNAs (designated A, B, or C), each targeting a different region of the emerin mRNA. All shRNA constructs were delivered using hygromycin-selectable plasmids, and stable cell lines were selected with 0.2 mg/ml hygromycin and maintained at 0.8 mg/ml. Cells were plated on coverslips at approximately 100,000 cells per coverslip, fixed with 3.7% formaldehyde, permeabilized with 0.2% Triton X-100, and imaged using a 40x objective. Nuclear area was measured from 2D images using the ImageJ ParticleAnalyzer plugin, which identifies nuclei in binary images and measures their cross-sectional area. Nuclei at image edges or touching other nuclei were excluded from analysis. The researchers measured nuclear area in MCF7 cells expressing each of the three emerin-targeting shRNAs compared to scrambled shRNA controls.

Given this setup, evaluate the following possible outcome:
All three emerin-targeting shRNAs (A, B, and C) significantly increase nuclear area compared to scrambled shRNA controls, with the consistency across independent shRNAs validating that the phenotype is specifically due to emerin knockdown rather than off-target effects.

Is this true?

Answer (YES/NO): NO